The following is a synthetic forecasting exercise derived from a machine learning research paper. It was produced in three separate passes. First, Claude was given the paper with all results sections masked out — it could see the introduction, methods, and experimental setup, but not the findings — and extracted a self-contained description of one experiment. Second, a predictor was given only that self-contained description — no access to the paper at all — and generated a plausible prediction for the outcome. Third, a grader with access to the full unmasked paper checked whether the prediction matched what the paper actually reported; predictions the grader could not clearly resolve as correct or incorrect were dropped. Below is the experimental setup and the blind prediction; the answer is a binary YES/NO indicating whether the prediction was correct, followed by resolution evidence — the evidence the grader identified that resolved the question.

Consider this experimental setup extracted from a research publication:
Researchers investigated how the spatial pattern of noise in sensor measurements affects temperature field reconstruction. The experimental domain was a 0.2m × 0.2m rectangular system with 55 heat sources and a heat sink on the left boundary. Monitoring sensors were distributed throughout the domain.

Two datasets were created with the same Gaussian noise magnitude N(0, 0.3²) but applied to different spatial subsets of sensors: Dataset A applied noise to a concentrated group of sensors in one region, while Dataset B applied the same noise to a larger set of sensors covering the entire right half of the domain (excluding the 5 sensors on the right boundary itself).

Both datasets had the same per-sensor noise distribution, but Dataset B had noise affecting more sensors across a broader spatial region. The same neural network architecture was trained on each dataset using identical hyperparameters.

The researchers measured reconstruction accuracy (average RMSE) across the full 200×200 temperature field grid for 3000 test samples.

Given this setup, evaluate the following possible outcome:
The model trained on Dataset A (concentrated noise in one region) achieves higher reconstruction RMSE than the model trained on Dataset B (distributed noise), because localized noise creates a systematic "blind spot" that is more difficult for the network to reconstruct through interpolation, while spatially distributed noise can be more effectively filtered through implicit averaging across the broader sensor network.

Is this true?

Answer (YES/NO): NO